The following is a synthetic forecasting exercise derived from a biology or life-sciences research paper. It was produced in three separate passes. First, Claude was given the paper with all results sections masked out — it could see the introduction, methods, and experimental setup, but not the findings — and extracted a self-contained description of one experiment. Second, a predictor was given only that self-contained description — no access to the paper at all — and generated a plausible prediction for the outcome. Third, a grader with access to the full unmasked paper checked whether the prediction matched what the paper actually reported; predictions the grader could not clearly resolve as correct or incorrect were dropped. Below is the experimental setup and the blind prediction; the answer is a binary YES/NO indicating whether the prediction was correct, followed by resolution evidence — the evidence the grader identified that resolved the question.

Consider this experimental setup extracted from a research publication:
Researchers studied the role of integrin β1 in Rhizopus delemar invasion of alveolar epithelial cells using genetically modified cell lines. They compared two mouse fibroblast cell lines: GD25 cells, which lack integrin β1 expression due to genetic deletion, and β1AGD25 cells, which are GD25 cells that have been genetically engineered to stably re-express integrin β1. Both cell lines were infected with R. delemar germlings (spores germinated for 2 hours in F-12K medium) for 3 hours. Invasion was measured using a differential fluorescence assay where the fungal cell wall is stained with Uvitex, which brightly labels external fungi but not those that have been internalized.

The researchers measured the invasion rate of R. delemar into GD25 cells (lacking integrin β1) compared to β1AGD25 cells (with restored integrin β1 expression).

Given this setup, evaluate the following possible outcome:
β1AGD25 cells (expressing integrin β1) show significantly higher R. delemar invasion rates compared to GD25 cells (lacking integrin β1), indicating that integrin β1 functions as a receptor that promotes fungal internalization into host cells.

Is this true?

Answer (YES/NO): YES